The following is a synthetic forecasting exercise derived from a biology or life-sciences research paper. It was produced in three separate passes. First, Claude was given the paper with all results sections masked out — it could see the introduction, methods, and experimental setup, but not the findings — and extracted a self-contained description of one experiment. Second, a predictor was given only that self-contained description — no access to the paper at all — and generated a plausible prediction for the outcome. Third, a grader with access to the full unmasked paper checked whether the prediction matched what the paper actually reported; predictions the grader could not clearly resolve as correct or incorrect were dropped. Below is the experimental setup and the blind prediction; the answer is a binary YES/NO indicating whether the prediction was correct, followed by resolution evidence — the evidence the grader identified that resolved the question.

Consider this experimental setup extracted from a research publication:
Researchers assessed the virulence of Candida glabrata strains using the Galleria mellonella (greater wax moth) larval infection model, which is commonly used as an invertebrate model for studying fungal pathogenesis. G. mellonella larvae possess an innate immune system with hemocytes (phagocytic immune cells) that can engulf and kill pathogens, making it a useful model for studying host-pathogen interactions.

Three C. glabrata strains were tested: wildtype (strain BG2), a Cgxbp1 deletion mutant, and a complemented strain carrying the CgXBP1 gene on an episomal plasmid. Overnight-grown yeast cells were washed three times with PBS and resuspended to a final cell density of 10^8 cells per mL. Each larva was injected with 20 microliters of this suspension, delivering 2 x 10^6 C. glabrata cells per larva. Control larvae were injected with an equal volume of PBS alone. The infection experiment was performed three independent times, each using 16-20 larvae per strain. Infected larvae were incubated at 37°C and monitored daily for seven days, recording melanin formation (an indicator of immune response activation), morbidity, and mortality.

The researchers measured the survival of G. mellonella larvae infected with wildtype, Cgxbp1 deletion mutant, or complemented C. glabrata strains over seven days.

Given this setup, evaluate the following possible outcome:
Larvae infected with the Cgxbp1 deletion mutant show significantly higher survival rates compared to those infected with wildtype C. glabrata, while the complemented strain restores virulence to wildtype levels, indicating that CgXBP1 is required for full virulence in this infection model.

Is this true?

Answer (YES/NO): YES